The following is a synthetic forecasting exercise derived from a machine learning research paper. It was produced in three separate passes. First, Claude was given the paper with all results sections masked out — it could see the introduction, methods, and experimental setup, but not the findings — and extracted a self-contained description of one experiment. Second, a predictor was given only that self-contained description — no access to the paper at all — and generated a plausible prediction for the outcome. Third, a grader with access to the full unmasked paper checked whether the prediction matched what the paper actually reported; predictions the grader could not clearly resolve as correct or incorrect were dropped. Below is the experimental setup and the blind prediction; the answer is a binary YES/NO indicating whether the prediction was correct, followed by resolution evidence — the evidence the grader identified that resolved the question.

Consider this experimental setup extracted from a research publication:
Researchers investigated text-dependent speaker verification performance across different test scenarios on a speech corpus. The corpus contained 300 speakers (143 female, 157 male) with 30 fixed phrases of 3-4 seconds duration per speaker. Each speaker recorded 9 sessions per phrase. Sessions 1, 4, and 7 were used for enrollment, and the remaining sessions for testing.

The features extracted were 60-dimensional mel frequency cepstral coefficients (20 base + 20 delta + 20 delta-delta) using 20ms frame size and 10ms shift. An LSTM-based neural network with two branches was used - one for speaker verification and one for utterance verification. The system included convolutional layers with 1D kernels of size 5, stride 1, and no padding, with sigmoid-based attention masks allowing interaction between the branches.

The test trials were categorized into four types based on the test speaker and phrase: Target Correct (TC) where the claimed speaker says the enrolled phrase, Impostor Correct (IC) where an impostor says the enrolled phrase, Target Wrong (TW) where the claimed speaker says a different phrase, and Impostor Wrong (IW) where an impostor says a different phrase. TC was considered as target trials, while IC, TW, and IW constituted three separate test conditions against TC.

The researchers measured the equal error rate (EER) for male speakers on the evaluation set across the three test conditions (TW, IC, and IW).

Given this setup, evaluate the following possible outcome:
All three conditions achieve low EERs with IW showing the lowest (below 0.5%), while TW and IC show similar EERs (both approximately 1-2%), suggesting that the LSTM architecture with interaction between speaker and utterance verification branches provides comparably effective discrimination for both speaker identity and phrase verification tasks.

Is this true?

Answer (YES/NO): NO